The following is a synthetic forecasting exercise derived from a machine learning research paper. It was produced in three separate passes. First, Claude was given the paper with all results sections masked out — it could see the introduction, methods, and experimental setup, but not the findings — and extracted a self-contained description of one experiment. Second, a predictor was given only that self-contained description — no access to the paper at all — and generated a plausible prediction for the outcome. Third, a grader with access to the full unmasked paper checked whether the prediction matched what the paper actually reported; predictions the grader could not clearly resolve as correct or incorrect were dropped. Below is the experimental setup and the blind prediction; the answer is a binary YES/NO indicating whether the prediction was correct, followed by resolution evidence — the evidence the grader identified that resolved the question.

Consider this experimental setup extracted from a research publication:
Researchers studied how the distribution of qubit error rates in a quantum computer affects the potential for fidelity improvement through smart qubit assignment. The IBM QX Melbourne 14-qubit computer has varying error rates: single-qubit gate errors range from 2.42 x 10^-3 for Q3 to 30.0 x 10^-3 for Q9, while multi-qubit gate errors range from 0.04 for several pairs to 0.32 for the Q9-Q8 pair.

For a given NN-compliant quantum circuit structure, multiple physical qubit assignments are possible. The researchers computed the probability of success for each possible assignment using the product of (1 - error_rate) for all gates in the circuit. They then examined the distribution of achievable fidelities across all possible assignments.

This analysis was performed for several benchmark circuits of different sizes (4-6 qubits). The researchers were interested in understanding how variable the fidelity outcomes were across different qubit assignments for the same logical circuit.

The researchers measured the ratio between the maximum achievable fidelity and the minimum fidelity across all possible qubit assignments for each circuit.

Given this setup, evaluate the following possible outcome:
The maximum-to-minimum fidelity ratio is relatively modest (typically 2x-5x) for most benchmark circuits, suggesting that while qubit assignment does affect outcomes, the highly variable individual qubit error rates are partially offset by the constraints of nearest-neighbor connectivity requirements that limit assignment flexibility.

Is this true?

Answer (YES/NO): NO